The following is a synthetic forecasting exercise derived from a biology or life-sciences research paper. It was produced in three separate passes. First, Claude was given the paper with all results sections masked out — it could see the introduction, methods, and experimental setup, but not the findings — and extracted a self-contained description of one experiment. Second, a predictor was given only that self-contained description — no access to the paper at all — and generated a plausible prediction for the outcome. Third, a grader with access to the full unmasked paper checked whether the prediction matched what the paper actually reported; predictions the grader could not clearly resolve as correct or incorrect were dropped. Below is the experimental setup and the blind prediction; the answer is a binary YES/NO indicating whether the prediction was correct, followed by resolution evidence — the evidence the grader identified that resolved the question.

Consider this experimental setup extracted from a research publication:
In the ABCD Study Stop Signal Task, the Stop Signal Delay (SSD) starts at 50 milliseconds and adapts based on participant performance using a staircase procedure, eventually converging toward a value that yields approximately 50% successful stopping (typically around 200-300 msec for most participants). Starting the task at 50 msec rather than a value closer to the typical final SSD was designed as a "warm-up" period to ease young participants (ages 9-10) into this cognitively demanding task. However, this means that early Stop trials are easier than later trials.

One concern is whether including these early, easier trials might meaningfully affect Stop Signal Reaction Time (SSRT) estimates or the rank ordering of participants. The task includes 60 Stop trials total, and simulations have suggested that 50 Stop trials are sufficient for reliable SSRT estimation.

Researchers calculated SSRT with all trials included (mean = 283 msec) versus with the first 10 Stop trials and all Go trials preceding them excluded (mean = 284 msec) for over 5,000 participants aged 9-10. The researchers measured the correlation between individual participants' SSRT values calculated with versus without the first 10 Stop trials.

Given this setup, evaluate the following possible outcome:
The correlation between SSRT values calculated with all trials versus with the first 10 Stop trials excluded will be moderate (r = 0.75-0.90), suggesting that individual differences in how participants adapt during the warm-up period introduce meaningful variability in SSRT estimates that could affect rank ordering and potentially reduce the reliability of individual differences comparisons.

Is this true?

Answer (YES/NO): NO